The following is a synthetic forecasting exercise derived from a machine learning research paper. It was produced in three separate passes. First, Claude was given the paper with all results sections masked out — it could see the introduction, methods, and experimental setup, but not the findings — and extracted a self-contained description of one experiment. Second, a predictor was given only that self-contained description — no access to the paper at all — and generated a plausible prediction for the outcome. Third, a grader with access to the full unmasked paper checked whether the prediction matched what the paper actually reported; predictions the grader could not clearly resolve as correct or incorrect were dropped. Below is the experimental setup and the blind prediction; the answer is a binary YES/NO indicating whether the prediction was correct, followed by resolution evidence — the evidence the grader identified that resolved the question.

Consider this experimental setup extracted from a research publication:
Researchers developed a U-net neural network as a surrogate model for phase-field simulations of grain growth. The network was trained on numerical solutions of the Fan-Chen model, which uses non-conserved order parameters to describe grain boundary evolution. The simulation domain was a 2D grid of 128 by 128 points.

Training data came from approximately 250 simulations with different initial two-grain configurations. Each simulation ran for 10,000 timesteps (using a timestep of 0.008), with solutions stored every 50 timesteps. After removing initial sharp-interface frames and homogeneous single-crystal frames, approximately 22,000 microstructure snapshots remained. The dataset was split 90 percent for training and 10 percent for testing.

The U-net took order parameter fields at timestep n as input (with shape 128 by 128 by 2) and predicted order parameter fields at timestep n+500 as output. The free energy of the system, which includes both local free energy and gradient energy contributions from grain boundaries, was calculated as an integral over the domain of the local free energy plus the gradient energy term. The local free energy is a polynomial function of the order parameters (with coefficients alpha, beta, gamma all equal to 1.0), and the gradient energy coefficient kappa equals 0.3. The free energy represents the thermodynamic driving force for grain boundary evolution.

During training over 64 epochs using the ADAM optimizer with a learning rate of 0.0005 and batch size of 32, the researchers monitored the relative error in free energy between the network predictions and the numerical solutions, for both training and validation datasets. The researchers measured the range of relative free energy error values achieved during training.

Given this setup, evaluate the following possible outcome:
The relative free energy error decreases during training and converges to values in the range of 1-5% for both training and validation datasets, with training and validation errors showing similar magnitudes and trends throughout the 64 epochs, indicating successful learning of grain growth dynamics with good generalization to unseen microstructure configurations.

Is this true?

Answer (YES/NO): NO